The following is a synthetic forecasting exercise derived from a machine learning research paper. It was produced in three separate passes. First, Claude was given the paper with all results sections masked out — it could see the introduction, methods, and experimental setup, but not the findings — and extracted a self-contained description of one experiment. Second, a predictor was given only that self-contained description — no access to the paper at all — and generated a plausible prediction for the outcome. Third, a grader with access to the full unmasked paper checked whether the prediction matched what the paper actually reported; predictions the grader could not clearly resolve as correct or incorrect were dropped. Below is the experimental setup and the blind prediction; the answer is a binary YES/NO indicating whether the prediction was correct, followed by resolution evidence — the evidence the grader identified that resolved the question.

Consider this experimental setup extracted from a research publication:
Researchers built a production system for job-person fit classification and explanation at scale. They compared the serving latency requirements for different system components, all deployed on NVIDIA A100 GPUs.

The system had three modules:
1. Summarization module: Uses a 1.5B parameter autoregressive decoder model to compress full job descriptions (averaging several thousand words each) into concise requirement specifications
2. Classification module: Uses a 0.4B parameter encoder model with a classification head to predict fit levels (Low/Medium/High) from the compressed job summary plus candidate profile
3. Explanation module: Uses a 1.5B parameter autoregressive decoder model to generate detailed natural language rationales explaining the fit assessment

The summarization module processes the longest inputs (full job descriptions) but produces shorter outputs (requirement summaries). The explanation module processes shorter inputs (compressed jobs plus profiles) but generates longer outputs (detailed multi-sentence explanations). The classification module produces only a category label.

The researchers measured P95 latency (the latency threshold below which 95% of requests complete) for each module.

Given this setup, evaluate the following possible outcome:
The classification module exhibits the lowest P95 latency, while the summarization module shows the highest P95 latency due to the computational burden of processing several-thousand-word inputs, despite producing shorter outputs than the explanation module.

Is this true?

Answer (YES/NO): NO